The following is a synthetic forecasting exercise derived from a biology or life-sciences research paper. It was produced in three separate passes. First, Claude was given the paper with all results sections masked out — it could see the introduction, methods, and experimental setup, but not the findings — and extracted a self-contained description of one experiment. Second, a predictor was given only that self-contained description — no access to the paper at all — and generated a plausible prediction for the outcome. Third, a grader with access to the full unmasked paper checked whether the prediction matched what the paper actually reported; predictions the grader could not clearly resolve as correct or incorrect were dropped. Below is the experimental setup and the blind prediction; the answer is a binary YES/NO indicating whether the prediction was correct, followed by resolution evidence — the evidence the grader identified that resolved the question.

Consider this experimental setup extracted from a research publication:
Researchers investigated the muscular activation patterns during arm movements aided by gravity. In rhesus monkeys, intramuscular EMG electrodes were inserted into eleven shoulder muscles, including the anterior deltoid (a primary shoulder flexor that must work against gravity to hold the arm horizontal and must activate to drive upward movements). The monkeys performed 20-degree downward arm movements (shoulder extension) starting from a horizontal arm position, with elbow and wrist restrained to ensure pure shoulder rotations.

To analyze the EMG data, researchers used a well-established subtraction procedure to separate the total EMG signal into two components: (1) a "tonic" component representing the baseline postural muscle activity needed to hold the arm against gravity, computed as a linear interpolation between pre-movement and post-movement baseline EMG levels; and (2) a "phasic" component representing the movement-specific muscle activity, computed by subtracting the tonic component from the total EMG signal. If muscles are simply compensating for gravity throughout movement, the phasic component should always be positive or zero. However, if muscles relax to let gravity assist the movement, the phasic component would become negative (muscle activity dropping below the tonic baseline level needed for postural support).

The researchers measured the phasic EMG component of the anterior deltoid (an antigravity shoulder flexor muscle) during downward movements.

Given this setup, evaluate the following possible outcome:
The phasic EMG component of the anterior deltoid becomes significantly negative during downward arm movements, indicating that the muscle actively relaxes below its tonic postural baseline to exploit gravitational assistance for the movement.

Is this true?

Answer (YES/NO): YES